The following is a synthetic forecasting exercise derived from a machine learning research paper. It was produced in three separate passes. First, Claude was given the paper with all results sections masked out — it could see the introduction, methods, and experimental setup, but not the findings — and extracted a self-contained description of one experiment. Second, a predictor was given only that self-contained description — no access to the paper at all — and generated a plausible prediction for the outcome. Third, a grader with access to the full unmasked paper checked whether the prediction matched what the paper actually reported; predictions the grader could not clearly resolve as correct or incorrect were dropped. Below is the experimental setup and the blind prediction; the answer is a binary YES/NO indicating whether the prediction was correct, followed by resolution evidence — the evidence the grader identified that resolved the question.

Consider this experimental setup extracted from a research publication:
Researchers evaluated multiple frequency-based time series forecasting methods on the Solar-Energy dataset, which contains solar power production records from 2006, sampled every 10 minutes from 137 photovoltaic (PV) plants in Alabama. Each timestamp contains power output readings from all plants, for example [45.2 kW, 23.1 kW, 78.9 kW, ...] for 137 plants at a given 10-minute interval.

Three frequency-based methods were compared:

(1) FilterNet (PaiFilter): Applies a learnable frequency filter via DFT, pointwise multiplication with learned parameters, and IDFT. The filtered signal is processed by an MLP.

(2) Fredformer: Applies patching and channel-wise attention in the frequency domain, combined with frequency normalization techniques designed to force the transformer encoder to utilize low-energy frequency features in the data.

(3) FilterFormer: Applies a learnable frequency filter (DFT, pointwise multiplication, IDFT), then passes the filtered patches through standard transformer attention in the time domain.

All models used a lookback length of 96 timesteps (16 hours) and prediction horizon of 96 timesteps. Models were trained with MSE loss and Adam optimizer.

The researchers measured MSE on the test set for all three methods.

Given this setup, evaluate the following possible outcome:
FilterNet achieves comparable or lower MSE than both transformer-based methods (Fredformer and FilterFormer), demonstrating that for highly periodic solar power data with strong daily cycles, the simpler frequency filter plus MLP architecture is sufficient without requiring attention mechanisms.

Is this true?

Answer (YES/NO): NO